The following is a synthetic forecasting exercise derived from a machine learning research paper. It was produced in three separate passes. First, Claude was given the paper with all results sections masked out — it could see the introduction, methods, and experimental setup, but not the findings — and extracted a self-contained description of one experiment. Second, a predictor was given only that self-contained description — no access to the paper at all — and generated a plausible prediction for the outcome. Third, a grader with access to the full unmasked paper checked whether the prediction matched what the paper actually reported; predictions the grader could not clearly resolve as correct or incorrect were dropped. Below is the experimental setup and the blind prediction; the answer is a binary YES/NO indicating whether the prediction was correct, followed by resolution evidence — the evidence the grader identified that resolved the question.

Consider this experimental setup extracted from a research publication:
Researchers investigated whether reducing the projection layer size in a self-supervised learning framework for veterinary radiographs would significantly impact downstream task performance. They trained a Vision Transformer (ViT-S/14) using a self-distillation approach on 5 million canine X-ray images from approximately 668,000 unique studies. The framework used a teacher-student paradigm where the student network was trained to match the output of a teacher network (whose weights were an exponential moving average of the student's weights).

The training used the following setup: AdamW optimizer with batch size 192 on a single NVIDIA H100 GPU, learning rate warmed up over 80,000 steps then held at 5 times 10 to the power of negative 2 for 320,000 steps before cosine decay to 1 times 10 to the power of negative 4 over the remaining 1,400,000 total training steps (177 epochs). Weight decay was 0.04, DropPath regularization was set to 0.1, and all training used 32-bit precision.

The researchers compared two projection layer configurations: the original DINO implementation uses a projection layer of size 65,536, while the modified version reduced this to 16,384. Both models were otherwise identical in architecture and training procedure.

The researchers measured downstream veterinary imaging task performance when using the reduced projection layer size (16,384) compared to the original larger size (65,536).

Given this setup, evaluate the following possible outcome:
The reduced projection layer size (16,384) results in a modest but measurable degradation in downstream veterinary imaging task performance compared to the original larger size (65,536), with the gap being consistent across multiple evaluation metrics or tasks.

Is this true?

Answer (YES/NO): NO